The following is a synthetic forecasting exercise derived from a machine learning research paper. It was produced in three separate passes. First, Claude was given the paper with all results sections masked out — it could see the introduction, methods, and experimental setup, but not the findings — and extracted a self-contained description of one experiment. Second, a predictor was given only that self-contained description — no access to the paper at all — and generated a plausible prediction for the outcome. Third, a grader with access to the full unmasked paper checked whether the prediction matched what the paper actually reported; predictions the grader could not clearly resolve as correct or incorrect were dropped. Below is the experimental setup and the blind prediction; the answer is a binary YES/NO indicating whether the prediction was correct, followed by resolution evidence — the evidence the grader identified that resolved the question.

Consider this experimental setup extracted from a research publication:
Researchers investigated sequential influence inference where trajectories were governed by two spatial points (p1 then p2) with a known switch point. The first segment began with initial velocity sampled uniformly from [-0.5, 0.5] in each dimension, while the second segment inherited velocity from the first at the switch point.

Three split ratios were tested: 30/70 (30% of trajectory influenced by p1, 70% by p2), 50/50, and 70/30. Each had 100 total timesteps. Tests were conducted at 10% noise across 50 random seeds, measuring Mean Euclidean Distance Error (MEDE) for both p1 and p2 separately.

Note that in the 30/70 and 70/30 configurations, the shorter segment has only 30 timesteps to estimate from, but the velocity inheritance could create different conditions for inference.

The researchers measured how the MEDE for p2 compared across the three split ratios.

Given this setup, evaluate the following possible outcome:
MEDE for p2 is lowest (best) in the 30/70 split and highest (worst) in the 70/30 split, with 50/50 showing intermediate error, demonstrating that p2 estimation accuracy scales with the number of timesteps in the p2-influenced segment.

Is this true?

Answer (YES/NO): YES